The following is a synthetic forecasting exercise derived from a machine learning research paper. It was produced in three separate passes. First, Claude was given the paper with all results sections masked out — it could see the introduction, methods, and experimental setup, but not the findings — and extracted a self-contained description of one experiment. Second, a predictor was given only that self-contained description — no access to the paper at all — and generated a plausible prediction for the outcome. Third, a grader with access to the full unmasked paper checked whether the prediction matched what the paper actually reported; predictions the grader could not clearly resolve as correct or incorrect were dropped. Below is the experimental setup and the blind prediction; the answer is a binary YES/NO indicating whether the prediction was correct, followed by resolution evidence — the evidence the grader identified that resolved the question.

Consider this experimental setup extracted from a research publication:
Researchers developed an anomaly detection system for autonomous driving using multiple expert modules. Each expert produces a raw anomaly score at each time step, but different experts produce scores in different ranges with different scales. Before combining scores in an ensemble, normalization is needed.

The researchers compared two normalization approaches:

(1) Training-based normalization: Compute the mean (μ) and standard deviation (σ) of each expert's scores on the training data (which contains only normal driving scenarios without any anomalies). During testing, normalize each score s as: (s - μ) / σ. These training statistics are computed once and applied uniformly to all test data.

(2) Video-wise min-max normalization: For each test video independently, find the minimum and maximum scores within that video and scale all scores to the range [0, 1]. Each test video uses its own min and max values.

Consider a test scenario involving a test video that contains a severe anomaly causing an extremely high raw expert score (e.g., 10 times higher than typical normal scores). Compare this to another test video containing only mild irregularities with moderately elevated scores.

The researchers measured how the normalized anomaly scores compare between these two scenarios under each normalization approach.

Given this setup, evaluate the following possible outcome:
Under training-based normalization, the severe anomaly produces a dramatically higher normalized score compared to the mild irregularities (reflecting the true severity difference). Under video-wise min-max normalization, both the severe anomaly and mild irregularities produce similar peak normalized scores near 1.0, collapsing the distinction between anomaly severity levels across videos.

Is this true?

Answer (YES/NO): YES